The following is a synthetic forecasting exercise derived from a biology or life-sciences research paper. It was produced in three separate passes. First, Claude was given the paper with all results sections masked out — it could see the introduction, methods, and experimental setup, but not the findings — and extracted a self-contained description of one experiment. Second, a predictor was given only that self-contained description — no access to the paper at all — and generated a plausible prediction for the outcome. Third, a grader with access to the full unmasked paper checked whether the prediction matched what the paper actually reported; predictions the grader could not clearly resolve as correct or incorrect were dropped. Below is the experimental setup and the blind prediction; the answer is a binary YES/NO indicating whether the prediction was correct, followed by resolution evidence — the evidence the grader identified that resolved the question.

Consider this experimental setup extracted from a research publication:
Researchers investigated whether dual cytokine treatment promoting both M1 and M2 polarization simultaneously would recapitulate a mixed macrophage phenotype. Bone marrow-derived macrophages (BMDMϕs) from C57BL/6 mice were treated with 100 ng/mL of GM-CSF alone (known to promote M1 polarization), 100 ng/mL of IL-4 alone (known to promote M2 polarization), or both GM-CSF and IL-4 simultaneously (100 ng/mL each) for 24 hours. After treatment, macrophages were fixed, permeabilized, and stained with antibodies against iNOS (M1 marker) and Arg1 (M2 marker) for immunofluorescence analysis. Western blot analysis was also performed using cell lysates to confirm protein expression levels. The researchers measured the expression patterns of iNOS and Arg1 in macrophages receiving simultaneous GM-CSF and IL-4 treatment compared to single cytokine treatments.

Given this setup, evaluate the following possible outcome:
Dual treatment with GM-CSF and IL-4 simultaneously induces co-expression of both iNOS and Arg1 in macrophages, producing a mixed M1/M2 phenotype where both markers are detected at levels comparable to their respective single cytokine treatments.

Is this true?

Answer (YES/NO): NO